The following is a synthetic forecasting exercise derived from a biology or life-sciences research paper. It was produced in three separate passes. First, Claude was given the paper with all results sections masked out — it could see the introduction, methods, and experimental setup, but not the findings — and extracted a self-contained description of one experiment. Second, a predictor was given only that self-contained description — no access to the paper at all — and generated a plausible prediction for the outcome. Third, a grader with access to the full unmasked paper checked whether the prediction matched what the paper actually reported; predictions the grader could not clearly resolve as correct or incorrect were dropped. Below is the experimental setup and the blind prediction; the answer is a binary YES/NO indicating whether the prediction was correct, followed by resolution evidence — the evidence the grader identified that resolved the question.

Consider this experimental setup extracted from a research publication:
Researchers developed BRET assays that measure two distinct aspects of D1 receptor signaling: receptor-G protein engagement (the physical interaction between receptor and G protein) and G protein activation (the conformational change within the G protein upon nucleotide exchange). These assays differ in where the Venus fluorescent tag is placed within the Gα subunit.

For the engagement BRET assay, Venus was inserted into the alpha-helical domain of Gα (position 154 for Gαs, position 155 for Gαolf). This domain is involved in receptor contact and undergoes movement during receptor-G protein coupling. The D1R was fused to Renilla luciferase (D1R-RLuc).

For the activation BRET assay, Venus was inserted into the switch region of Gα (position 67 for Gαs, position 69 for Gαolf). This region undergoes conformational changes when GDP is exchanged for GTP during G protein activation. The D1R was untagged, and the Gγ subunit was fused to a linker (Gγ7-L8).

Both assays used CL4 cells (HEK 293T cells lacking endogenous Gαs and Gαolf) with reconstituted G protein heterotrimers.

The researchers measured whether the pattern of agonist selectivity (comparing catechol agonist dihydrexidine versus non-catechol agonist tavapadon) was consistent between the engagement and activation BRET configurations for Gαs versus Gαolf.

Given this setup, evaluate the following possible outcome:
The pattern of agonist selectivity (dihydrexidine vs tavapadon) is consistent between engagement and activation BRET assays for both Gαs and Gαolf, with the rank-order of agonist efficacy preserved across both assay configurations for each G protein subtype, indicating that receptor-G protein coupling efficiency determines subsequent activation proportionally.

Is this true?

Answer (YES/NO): YES